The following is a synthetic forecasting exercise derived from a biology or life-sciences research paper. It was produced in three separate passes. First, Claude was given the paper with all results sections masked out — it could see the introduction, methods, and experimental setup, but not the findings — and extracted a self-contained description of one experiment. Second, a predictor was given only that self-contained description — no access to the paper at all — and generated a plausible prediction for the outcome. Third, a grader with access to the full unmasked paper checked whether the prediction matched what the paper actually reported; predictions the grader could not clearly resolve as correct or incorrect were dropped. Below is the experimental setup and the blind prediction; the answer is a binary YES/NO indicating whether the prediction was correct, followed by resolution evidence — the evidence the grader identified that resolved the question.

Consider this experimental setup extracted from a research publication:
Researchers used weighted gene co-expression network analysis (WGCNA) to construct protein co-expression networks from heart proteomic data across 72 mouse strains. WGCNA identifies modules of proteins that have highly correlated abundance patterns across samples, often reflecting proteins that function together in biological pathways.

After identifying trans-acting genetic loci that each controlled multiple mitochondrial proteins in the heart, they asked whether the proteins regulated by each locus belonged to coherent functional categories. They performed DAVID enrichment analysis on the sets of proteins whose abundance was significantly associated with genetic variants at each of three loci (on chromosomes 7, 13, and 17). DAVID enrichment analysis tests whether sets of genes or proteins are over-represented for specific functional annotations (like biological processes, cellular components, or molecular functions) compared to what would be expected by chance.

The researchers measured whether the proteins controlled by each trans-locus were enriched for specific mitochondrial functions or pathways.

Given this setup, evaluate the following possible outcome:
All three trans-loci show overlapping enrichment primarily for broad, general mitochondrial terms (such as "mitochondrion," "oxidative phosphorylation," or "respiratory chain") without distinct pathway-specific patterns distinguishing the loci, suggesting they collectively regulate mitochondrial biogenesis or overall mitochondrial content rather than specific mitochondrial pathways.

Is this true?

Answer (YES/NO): NO